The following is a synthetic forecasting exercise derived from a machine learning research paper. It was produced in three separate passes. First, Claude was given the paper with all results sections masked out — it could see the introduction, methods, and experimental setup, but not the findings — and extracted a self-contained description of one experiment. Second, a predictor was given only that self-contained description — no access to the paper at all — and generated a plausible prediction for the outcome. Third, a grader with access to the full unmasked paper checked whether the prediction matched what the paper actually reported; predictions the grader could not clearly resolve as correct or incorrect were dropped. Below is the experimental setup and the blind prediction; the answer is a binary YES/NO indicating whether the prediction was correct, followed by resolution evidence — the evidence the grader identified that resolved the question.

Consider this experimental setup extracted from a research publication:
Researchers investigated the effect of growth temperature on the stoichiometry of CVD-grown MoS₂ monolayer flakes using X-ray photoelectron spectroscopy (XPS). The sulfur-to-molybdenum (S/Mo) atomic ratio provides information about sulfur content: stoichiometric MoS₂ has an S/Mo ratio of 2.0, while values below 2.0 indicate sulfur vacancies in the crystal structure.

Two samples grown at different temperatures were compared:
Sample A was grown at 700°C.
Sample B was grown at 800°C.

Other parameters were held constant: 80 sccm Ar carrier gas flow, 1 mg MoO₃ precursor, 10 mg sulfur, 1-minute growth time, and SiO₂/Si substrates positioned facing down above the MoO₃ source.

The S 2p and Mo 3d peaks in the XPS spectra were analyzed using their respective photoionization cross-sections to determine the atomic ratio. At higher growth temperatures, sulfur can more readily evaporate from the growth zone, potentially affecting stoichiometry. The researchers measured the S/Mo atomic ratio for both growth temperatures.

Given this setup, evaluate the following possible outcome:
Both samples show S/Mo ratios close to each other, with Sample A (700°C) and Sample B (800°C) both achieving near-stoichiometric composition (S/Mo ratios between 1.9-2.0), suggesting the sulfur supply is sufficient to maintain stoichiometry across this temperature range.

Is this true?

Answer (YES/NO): NO